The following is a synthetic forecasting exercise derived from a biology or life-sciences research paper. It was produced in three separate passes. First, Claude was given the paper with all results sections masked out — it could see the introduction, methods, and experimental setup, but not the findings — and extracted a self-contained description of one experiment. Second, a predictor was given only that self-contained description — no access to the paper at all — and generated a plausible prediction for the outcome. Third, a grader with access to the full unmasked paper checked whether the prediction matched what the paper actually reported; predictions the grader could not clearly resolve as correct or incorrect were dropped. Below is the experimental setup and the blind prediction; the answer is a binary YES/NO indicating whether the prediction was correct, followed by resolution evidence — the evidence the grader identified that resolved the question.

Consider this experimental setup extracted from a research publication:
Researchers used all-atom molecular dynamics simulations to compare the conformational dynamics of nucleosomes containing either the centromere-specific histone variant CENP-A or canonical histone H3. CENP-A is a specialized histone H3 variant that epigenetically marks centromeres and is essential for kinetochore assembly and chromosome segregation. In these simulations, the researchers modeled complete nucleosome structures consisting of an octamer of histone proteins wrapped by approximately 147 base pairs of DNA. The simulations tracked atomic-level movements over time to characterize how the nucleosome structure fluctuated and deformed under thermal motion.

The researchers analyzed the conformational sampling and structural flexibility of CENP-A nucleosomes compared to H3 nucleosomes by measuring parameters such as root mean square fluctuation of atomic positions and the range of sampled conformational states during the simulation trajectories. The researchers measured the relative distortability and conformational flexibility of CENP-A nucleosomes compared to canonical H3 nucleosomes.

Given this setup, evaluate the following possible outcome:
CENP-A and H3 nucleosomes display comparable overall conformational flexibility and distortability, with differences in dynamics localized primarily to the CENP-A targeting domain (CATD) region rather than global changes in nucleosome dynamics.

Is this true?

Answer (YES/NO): NO